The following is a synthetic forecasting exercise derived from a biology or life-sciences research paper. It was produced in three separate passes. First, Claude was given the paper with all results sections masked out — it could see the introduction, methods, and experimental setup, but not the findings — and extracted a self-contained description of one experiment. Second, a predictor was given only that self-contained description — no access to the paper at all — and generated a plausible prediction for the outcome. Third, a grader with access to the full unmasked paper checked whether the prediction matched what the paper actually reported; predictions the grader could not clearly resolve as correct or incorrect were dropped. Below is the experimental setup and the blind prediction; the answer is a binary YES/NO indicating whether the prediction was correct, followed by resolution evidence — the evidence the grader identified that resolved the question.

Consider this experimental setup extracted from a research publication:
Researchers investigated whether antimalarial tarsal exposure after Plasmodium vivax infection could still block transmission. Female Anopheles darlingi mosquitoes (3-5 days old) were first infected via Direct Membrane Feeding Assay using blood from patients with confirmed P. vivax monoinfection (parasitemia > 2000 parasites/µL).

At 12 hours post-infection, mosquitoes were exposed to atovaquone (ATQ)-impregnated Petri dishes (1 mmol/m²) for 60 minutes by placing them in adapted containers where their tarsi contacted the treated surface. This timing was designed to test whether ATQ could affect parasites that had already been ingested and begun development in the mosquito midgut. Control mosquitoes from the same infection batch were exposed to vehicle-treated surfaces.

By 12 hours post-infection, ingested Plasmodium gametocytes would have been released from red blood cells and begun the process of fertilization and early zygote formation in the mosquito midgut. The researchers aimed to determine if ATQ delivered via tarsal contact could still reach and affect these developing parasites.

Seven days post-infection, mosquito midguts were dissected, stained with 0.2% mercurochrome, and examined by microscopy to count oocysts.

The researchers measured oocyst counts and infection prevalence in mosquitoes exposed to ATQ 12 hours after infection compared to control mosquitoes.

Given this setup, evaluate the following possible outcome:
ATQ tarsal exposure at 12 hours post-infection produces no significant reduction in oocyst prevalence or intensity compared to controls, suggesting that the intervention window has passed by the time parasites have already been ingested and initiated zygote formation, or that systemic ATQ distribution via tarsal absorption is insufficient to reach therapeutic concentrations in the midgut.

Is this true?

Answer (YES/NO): NO